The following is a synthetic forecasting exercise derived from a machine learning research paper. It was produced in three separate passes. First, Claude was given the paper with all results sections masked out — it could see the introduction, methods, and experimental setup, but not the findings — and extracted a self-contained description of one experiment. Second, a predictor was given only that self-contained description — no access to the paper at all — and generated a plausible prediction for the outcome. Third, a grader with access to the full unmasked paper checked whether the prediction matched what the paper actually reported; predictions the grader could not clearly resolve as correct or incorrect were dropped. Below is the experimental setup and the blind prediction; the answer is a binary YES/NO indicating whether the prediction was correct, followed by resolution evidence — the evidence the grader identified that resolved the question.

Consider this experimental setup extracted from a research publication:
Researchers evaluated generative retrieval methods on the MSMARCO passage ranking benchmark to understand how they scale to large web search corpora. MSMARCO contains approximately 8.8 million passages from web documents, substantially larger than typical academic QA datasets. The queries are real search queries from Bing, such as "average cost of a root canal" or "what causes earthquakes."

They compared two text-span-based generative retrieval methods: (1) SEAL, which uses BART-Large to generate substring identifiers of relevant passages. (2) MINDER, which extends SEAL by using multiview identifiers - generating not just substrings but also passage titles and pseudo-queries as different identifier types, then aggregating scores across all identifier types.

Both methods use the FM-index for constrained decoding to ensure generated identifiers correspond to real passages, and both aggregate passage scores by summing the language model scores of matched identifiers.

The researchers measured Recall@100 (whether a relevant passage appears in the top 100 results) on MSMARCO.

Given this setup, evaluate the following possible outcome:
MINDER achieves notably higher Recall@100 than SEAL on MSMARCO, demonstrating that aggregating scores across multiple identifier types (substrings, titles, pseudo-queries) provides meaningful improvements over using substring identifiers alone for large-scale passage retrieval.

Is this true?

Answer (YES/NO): YES